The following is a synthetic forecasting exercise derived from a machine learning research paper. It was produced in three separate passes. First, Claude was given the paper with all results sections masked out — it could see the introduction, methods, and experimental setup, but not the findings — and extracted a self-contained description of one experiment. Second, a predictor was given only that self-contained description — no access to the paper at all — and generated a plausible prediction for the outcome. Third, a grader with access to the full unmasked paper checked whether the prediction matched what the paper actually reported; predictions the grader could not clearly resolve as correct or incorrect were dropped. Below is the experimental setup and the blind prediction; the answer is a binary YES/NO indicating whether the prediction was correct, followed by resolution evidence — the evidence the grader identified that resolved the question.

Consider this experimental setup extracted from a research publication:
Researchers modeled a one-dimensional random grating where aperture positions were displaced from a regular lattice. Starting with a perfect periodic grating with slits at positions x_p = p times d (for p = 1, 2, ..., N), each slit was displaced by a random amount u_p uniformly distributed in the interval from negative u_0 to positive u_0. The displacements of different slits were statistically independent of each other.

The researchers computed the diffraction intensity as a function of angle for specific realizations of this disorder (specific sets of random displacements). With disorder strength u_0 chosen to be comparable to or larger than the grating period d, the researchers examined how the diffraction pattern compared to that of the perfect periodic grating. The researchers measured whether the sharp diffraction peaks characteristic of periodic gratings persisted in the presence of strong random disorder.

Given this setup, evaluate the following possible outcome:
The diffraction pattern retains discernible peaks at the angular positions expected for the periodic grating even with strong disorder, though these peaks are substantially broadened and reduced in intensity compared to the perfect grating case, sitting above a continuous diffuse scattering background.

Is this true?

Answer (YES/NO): NO